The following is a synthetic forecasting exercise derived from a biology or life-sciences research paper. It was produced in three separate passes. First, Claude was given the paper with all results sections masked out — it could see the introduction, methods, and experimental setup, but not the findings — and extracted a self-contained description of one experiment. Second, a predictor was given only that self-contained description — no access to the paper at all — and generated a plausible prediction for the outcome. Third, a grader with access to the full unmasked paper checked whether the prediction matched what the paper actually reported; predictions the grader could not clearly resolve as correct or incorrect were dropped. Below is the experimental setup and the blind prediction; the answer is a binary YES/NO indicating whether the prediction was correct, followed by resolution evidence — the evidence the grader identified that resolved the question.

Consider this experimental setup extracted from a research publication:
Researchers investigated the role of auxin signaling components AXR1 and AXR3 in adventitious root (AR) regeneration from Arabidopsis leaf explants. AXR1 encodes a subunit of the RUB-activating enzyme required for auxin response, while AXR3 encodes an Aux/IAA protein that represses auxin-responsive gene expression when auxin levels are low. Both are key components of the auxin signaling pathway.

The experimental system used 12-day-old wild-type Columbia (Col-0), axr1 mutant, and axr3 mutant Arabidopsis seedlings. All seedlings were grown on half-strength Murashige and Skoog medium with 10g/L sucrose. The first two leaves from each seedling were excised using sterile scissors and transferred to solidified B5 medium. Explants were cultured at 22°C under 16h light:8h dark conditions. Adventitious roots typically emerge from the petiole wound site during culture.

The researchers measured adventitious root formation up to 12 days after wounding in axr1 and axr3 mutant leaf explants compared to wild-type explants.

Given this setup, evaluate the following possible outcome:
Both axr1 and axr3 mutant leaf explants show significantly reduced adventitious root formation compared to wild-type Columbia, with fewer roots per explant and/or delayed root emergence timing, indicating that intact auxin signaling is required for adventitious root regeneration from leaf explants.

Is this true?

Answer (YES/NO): NO